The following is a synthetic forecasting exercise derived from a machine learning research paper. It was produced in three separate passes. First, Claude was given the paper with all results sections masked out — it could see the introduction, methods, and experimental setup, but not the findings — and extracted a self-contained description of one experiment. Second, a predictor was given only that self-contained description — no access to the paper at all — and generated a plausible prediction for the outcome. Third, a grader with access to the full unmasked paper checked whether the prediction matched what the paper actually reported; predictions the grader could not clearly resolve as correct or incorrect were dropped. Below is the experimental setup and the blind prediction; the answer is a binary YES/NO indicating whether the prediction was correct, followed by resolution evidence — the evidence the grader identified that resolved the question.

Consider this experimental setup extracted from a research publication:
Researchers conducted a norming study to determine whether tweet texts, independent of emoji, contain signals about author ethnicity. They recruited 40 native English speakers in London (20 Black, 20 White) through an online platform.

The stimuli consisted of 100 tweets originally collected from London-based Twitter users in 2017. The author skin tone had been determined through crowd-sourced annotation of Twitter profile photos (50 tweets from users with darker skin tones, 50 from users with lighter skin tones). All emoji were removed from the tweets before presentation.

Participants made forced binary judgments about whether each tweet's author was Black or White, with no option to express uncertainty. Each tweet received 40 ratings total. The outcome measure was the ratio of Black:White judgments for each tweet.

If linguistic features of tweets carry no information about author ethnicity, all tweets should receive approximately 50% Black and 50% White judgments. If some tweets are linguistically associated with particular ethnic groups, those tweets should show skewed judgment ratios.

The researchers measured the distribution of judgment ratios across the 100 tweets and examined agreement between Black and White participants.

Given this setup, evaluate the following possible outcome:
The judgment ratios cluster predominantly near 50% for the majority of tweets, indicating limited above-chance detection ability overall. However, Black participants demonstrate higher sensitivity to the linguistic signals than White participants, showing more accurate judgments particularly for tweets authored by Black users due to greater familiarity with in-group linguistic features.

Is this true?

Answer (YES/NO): NO